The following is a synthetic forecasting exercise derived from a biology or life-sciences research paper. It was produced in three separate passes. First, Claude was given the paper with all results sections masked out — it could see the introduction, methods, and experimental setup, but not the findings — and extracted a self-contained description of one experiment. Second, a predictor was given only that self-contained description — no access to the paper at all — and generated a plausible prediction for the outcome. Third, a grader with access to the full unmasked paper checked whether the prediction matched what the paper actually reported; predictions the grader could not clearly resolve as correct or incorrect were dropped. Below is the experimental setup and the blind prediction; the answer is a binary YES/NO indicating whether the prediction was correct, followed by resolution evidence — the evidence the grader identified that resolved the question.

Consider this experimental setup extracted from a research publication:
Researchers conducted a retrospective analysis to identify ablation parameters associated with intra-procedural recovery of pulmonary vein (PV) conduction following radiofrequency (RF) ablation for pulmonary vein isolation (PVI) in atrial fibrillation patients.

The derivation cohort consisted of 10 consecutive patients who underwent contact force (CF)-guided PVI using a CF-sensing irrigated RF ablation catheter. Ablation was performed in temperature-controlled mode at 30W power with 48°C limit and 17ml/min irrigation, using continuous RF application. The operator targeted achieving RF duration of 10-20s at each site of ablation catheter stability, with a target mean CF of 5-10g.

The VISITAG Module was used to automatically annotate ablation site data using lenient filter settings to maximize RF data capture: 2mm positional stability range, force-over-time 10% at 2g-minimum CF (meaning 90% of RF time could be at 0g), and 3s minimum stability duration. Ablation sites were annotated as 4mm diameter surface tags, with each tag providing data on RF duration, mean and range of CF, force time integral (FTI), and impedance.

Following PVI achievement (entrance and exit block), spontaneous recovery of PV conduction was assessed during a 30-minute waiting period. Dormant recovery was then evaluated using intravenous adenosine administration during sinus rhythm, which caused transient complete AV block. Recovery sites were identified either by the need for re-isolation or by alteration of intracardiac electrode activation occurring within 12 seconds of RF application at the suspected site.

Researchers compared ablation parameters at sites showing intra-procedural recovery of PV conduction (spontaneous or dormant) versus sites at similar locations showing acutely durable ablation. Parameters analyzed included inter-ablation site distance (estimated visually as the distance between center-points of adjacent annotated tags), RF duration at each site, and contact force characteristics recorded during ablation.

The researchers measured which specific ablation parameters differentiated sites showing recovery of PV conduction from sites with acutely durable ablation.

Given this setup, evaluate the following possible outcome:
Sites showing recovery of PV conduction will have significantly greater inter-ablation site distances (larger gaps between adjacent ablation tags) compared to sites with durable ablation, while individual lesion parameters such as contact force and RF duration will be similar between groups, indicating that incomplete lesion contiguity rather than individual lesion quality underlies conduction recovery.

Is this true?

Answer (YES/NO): NO